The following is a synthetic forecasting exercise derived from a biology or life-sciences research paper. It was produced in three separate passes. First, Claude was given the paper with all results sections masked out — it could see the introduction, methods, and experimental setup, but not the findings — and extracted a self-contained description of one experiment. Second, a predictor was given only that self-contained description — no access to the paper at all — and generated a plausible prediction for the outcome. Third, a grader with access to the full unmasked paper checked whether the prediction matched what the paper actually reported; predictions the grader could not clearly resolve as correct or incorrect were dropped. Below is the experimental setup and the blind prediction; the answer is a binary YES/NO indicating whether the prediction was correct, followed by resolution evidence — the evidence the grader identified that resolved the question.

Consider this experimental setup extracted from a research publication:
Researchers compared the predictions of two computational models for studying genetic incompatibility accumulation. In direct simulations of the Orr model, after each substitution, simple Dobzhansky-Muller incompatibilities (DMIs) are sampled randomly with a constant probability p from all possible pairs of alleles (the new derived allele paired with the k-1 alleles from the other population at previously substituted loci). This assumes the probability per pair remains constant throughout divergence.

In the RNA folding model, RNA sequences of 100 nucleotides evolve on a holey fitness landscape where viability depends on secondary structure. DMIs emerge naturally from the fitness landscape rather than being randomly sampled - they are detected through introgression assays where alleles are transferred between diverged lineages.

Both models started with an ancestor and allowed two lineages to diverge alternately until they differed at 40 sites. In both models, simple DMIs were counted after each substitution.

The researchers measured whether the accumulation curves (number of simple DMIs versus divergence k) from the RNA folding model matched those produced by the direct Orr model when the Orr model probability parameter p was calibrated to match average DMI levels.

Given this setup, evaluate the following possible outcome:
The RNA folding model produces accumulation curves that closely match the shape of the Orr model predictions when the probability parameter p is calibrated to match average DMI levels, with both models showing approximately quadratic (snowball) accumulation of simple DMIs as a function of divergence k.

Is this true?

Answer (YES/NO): NO